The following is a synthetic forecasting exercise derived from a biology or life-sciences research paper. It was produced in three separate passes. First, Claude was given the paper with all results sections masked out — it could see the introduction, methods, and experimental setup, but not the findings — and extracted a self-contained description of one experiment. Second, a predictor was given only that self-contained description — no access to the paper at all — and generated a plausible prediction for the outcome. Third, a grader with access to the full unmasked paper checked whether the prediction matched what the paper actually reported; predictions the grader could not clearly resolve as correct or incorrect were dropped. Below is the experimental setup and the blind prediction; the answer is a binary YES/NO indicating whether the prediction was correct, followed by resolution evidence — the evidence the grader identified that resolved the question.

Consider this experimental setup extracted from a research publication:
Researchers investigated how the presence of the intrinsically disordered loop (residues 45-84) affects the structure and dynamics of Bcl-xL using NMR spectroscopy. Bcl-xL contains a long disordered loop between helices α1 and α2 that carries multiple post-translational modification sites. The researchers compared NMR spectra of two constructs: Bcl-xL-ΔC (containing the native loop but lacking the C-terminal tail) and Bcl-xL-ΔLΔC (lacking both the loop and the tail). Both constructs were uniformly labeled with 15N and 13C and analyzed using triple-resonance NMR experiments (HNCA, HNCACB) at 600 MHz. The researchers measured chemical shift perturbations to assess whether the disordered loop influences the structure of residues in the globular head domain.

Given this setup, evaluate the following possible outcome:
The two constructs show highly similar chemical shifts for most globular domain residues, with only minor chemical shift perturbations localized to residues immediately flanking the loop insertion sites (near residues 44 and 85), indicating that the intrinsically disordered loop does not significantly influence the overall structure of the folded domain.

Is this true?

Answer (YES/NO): NO